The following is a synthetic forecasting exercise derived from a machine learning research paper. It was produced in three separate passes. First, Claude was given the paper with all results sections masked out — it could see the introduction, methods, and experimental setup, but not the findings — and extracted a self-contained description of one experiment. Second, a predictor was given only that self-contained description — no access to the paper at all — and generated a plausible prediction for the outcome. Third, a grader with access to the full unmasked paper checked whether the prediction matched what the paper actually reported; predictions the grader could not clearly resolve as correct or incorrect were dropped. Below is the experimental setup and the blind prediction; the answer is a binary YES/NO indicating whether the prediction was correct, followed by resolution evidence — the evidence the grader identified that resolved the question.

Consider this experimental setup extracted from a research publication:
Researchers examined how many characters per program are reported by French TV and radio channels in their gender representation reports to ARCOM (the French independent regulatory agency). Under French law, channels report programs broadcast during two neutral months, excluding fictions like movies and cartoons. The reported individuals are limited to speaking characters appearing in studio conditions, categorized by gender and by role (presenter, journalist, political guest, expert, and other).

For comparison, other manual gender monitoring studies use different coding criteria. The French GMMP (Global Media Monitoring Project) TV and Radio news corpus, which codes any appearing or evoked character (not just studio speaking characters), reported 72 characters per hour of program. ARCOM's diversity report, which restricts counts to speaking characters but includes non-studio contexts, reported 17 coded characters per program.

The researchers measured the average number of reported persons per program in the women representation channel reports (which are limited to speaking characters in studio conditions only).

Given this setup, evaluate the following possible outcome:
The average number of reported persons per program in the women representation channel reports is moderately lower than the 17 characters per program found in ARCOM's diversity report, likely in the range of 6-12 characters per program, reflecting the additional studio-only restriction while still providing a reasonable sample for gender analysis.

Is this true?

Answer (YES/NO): NO